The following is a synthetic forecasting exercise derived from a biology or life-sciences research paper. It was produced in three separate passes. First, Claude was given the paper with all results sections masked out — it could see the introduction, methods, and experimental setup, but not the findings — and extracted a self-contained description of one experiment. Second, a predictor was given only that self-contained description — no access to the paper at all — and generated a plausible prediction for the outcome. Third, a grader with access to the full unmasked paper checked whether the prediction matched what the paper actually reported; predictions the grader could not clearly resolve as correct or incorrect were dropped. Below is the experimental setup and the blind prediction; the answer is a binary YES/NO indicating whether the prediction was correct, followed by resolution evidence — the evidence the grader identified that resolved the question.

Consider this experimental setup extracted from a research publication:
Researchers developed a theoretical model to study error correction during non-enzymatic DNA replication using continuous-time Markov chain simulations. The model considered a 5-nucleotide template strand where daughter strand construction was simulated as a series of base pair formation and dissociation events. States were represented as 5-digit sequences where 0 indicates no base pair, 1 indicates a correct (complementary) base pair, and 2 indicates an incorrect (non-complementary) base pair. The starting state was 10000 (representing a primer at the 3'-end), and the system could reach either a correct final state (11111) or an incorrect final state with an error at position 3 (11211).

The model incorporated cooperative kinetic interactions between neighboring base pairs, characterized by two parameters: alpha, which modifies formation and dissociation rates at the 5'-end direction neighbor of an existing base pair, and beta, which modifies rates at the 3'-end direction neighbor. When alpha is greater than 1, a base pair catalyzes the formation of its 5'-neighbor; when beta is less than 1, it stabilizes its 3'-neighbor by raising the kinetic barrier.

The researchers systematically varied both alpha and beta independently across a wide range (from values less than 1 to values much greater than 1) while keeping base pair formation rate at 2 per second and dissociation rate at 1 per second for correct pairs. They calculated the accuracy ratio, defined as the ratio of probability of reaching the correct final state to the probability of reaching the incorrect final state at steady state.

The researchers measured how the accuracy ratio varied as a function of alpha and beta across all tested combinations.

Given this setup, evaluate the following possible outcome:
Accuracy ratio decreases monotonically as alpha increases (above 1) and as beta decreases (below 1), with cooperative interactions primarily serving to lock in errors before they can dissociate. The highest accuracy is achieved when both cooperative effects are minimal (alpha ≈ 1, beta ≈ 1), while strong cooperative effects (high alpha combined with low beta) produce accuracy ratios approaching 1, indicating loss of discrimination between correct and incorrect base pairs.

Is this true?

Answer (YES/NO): NO